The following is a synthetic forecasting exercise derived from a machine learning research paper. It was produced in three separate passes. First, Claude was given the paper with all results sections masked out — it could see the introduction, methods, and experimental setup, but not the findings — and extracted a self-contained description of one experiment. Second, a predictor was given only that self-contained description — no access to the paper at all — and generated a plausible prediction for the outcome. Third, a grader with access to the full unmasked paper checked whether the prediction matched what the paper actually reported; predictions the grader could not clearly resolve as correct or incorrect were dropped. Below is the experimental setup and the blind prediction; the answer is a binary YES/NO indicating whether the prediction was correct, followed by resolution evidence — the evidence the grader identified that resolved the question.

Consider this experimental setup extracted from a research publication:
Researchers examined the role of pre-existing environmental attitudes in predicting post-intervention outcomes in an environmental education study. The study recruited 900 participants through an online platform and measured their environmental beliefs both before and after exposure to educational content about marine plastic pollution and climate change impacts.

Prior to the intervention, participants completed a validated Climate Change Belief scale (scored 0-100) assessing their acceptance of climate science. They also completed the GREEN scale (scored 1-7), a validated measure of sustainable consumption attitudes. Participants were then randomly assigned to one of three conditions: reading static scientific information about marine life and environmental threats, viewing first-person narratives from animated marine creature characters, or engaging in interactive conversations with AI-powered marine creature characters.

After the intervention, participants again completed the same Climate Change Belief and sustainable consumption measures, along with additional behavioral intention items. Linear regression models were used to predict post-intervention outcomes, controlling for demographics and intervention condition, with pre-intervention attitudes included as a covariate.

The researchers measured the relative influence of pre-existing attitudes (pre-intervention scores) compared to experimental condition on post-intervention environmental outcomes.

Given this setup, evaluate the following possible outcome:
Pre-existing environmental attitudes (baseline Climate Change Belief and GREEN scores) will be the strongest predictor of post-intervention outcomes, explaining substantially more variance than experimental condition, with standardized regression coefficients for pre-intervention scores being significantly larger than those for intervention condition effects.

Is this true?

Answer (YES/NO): YES